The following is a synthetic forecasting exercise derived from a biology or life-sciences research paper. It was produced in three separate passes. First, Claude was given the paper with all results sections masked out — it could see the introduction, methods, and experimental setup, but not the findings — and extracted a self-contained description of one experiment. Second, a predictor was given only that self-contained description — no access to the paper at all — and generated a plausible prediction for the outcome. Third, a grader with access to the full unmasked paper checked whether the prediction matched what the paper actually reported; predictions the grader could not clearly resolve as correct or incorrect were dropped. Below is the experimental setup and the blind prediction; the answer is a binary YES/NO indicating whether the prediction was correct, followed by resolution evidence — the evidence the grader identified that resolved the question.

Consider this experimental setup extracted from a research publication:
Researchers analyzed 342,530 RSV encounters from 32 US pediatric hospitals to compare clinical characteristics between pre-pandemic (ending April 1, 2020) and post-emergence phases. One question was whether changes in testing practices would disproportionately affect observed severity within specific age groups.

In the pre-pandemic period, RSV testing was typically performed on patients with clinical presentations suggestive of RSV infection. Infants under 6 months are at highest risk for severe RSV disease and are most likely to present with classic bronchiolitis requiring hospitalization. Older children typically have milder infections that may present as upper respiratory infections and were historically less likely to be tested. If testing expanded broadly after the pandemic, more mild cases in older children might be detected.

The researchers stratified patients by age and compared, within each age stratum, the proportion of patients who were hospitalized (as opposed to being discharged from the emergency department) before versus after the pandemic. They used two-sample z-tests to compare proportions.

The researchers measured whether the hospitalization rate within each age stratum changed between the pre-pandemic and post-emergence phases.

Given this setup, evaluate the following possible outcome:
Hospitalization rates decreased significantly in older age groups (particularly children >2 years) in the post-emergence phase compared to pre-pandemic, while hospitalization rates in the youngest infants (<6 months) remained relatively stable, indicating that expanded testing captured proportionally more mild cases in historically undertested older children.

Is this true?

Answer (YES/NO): NO